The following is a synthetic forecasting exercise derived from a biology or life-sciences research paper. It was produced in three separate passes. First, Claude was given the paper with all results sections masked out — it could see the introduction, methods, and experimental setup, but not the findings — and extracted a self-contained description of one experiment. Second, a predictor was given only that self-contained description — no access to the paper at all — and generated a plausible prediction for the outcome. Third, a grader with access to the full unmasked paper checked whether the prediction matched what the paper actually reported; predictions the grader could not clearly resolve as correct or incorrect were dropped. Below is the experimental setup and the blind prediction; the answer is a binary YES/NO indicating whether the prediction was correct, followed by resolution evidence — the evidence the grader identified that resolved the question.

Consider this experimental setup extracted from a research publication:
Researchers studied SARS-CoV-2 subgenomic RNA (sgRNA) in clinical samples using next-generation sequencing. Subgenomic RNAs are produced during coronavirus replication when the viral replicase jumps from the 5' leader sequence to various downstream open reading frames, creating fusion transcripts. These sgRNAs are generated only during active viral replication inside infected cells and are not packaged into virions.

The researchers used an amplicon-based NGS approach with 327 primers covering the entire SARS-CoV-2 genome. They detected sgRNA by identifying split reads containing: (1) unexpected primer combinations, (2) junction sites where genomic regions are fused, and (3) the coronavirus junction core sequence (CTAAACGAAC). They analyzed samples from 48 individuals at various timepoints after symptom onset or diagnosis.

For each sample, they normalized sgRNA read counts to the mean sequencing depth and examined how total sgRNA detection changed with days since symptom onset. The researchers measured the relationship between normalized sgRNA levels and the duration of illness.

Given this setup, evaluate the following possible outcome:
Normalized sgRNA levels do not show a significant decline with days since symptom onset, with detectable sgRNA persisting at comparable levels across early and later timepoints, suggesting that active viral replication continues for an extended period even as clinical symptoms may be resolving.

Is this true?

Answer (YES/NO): NO